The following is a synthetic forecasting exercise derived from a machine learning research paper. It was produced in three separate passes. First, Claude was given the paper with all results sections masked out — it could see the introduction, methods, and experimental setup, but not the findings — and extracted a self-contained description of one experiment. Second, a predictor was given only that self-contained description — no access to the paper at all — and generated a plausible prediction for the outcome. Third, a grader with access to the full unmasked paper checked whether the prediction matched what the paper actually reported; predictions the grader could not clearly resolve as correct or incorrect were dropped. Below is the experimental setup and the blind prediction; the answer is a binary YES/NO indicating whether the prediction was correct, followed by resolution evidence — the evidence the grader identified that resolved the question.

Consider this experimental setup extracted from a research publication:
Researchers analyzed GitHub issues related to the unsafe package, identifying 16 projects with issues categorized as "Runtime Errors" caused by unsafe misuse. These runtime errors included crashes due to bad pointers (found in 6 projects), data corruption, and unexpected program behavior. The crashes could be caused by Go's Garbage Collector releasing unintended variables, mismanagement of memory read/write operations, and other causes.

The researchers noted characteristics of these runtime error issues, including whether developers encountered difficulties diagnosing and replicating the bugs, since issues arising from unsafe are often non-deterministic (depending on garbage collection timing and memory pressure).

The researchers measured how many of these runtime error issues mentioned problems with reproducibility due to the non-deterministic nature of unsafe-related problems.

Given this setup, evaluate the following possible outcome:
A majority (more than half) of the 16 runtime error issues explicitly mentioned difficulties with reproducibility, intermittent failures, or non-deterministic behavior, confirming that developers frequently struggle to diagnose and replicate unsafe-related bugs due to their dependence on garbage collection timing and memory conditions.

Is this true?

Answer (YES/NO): NO